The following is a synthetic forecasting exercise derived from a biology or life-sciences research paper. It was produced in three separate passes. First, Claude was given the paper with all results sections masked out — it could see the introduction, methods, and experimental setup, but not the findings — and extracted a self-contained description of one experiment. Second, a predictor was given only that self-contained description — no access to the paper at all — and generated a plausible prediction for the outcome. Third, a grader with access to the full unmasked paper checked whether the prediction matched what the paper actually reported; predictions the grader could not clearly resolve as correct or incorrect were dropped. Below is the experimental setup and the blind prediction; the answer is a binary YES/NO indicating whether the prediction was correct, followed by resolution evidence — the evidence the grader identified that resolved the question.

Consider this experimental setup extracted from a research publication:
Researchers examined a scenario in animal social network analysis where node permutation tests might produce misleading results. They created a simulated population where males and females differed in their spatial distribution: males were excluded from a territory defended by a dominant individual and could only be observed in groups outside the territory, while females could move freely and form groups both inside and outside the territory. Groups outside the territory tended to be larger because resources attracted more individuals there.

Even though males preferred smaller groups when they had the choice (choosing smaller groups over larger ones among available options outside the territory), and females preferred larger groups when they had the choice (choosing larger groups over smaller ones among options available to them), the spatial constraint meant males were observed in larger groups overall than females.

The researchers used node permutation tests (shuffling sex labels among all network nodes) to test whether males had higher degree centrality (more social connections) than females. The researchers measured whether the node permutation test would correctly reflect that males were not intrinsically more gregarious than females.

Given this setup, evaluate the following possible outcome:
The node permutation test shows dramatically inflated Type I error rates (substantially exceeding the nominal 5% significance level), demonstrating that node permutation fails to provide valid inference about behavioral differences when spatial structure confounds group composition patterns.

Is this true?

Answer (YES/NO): YES